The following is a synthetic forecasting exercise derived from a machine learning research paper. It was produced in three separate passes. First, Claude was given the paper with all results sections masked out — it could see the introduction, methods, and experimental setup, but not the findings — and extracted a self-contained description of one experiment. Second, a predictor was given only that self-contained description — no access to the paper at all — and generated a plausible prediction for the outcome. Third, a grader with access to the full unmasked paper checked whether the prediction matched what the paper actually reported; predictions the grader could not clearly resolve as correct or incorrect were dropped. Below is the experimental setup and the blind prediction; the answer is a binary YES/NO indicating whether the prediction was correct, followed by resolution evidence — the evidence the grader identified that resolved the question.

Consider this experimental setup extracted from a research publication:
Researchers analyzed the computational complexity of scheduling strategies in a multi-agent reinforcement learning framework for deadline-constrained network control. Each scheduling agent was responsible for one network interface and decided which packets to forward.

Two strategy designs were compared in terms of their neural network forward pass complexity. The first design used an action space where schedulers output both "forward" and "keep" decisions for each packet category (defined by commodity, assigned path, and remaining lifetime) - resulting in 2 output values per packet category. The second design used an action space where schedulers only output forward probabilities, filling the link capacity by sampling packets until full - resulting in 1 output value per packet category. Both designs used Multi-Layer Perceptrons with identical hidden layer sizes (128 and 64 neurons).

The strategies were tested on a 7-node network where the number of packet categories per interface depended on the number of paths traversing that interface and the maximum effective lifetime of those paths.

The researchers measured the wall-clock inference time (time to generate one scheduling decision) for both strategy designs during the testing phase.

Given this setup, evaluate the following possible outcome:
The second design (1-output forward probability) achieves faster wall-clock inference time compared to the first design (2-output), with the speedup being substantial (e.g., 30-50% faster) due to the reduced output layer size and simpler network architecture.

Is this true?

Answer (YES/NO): NO